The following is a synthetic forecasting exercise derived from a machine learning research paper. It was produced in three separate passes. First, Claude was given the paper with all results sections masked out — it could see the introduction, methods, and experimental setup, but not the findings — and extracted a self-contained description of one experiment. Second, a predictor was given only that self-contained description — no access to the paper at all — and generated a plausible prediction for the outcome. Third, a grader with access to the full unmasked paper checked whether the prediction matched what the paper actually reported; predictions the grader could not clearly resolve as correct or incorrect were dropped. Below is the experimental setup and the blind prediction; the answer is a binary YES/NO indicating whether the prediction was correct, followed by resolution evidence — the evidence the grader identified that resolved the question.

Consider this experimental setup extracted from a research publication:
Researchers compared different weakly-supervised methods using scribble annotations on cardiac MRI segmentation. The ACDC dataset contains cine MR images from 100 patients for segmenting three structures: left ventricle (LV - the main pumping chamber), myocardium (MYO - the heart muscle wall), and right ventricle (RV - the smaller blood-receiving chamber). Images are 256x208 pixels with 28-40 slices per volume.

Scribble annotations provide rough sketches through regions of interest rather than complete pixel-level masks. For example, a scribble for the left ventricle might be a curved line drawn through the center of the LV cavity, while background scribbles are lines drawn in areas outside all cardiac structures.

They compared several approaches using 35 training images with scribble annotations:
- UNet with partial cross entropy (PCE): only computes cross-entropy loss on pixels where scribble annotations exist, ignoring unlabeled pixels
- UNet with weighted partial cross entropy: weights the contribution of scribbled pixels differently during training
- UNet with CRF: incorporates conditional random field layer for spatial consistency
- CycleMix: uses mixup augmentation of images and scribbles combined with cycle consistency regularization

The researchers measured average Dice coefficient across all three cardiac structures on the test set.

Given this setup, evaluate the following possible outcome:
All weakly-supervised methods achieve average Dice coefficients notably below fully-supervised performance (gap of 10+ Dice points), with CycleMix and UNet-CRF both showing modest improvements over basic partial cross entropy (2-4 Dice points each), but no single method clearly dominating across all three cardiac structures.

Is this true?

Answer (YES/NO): NO